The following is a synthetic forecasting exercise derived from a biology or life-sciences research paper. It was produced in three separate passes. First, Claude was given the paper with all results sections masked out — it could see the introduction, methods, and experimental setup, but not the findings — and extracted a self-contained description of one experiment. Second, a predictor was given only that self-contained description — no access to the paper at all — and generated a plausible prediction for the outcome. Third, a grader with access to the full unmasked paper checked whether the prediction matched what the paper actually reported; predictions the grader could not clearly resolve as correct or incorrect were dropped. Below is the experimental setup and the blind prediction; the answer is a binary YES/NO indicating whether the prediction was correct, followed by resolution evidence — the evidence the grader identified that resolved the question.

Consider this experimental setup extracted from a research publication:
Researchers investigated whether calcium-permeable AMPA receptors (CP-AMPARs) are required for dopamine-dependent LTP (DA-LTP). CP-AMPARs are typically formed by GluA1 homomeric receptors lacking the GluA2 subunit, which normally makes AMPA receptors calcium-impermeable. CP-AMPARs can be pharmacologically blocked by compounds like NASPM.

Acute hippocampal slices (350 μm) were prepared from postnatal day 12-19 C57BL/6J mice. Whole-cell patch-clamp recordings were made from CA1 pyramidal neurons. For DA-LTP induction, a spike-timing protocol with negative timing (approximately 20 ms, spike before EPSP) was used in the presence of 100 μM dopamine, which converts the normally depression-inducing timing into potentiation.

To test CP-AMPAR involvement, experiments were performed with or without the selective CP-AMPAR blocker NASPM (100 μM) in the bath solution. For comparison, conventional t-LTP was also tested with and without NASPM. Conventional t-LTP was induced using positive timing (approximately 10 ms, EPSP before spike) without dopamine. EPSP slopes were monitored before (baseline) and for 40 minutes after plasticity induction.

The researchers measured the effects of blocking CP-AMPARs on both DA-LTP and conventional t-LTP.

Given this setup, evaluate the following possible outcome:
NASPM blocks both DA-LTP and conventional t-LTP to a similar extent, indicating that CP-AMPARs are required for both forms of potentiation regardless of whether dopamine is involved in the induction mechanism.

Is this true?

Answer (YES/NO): NO